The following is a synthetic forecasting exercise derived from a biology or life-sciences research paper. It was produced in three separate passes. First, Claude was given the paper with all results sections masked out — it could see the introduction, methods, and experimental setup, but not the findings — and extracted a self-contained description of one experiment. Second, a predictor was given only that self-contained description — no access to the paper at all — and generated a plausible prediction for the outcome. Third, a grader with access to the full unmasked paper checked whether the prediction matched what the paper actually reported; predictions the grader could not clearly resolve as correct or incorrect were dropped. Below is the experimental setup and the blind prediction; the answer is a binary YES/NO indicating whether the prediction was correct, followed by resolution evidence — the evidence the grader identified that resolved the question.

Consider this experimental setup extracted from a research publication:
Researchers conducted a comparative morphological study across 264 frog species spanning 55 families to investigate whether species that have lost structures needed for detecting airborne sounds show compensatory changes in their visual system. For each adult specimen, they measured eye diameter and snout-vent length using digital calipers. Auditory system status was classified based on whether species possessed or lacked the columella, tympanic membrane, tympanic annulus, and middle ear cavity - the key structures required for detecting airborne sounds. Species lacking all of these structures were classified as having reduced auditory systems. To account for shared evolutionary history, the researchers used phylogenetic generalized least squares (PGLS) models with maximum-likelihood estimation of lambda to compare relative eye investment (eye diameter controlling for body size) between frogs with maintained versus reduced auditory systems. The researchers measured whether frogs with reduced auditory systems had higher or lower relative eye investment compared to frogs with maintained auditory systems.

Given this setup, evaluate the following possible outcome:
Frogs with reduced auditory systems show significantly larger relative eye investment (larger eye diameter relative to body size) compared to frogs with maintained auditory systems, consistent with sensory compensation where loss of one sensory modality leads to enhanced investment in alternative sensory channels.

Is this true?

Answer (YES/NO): NO